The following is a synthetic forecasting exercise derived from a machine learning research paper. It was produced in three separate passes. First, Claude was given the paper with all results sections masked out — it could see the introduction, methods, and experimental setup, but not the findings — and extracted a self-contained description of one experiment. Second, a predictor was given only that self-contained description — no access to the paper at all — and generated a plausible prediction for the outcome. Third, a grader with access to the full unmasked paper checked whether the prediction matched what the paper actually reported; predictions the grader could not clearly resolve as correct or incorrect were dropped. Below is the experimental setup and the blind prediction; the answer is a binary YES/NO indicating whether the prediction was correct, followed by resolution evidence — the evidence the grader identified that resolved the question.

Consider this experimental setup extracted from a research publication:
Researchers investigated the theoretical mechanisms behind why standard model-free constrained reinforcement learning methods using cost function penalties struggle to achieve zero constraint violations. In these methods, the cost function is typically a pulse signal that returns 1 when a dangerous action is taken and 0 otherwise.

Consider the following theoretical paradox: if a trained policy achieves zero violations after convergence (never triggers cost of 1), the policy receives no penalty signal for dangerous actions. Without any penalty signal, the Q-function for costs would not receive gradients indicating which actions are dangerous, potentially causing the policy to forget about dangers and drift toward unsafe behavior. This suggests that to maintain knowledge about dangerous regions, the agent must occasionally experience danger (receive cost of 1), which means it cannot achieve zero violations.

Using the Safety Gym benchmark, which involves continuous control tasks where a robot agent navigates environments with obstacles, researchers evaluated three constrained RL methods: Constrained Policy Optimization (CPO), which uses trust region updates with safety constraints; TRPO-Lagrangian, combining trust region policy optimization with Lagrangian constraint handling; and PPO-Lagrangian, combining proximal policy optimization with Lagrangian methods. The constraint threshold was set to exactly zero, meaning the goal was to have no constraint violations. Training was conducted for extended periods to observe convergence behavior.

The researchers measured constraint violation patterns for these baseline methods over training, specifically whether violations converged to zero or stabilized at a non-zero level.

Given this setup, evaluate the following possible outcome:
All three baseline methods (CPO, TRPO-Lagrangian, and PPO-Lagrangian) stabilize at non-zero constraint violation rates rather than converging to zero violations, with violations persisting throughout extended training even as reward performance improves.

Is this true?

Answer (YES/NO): YES